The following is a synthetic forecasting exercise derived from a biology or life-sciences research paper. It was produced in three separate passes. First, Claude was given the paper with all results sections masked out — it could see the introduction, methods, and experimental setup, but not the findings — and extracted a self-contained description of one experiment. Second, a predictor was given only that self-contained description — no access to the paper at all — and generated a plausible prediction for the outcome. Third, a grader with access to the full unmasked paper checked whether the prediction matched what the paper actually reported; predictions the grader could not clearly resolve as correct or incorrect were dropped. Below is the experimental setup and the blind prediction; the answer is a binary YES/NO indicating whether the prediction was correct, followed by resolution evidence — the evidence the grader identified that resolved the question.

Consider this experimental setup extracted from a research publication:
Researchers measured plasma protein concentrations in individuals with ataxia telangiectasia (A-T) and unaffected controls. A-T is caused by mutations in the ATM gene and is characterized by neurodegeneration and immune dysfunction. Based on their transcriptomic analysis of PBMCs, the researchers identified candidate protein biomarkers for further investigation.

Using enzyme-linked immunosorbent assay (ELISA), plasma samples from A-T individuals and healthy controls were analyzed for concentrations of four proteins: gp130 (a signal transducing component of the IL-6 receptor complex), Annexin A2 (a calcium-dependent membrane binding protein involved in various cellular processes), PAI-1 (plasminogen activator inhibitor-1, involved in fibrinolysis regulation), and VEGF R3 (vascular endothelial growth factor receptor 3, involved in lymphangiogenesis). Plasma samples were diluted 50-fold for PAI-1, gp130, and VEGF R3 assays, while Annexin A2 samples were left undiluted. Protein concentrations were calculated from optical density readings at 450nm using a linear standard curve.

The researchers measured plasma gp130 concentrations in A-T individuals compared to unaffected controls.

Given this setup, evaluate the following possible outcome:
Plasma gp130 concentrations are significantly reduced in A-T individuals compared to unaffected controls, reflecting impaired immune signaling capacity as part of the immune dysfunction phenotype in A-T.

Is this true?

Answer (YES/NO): NO